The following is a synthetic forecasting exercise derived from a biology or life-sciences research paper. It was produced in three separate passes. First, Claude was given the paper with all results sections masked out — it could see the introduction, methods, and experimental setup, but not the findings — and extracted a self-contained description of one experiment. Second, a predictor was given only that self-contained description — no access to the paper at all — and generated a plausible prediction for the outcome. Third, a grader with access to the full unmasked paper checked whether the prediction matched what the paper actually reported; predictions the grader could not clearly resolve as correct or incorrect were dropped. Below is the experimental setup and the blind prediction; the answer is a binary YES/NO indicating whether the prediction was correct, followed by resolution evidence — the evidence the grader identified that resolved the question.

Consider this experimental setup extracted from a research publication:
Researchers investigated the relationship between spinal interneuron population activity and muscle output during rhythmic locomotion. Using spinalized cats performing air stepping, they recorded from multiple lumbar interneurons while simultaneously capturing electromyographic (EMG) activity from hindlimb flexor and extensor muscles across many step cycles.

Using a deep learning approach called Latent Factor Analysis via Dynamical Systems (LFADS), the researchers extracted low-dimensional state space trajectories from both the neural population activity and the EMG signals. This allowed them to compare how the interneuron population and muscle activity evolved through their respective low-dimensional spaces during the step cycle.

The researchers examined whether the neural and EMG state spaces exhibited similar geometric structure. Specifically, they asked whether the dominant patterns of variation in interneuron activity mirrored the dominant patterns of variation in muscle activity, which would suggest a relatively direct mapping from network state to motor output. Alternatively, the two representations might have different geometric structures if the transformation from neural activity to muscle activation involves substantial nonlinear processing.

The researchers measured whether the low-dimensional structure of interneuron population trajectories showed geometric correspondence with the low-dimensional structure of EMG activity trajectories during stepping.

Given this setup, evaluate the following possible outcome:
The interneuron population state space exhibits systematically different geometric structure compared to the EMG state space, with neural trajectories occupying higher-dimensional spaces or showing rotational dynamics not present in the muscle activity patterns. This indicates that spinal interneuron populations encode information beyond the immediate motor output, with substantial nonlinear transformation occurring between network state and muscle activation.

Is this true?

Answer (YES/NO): NO